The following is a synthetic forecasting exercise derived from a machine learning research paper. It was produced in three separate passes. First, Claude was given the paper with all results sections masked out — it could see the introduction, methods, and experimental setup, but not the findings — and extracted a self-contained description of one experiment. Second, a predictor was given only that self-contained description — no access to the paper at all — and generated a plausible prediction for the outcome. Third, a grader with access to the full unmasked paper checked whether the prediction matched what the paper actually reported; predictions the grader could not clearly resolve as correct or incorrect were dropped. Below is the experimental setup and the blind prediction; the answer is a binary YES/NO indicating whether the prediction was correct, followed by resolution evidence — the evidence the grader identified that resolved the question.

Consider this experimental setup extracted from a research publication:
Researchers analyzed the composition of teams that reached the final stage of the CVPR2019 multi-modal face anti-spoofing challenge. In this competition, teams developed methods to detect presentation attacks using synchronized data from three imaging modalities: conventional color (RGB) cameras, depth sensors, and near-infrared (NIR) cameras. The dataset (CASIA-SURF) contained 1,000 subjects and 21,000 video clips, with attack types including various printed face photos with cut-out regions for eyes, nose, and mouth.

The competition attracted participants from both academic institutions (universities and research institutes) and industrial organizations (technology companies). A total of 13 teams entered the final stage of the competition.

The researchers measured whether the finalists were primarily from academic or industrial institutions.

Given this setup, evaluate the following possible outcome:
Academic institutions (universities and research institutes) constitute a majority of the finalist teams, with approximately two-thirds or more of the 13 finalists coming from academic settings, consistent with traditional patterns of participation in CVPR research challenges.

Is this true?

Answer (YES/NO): NO